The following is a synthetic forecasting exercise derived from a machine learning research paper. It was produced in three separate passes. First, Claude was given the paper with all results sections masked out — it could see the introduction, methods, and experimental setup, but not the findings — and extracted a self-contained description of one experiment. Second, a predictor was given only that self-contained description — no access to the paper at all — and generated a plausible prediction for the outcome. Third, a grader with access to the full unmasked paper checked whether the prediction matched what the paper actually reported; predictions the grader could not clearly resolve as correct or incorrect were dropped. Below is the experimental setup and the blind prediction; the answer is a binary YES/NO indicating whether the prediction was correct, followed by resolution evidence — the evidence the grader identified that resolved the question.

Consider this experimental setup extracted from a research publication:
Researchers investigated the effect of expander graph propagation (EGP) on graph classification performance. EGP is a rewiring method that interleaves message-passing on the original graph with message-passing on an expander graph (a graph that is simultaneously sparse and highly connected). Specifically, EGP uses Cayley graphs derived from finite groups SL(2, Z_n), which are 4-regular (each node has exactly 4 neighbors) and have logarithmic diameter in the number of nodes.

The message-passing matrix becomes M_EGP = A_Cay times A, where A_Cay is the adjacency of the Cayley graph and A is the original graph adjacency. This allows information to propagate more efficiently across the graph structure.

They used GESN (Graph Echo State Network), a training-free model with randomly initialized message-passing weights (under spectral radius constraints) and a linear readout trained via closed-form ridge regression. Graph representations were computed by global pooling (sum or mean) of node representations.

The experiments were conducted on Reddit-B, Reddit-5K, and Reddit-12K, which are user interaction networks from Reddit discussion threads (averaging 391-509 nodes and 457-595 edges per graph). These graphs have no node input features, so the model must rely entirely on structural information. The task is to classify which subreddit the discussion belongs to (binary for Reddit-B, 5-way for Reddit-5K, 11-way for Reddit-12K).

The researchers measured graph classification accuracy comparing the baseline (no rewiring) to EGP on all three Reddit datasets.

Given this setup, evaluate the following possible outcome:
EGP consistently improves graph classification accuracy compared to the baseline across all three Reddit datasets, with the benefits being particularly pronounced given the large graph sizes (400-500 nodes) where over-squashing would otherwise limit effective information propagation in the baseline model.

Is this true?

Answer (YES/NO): NO